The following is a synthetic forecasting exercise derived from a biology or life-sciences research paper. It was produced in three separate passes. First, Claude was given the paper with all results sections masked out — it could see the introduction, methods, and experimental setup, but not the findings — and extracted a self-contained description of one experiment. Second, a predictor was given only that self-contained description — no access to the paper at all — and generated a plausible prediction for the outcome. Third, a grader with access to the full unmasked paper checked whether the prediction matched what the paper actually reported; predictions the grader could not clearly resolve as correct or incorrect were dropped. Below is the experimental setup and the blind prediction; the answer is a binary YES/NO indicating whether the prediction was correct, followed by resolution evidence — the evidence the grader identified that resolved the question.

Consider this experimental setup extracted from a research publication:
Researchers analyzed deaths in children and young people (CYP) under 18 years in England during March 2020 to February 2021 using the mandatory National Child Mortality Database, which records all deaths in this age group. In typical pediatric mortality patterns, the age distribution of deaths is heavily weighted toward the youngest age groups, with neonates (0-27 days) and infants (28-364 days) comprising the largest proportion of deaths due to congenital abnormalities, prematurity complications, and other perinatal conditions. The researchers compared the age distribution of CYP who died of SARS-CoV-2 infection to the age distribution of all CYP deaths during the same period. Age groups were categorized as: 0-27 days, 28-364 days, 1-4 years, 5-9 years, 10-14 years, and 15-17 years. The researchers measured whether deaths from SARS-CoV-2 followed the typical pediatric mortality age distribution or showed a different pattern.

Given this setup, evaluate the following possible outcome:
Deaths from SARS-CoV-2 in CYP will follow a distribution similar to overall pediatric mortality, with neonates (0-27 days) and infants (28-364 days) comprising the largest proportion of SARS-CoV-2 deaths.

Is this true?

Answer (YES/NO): NO